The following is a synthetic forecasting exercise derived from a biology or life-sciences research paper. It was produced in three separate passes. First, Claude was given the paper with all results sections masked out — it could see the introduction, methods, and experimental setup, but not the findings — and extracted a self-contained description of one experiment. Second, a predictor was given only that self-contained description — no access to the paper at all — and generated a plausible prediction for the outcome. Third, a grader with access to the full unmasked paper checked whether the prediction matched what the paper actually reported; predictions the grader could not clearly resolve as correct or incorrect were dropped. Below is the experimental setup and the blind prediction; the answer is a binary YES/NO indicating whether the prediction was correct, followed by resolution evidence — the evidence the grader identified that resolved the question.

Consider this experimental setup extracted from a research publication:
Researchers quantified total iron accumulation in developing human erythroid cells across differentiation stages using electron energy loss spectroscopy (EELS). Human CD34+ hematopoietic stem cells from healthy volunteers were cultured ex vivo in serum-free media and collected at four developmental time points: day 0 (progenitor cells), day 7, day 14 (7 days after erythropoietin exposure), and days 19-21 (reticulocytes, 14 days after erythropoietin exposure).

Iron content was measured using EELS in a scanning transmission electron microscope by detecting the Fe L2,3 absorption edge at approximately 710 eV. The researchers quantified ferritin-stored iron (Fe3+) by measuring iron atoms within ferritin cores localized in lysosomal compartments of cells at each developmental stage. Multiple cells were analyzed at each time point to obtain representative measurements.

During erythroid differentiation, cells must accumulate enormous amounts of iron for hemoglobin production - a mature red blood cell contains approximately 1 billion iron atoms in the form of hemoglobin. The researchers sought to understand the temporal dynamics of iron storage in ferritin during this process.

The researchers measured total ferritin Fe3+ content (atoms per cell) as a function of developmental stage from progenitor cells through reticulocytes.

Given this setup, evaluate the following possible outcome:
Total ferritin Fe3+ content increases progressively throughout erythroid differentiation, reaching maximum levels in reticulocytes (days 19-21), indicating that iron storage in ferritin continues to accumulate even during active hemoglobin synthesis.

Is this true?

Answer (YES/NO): NO